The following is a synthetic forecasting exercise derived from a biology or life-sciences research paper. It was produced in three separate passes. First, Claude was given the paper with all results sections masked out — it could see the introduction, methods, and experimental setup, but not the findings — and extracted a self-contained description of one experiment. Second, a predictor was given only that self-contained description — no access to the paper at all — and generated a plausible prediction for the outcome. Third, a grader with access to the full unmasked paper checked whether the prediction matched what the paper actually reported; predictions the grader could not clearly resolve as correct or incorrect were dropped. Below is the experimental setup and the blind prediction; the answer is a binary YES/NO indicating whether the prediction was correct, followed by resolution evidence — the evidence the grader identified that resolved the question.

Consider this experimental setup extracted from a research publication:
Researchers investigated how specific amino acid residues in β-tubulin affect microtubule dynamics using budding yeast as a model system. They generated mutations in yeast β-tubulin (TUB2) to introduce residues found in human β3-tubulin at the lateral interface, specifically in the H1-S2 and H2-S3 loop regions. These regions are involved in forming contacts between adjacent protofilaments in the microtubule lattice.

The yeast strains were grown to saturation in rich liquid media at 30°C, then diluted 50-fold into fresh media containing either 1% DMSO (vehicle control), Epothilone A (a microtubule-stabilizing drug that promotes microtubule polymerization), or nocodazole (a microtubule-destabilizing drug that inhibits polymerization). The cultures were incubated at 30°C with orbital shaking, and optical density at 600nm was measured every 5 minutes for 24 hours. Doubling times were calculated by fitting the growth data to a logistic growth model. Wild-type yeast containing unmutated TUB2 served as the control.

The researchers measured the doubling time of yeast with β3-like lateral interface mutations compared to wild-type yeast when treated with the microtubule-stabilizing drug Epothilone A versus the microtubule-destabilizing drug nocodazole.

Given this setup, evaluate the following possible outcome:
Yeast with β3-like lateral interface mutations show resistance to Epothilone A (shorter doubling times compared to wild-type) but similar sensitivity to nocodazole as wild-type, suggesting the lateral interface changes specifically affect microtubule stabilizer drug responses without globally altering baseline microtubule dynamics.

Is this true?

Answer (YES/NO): NO